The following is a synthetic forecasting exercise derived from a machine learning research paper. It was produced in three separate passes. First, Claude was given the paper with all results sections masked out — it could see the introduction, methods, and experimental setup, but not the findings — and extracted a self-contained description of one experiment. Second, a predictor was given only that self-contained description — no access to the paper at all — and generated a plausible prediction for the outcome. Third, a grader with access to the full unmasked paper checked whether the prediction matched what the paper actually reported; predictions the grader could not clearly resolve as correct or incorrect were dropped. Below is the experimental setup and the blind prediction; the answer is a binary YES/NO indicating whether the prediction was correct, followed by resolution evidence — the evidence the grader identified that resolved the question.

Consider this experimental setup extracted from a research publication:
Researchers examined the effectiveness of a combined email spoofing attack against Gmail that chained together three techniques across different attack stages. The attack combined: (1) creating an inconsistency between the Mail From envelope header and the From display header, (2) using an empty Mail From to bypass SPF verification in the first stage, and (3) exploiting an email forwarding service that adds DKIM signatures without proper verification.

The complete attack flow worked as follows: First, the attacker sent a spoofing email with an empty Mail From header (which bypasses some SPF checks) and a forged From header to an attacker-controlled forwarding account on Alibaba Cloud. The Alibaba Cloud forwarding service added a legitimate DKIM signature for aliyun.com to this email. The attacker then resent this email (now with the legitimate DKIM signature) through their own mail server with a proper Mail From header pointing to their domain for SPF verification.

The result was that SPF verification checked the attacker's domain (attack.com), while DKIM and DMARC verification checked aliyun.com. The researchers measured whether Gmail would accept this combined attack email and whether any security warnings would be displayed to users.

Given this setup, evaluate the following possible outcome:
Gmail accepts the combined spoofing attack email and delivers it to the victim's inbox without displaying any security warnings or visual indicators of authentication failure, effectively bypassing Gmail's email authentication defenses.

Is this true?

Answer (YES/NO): YES